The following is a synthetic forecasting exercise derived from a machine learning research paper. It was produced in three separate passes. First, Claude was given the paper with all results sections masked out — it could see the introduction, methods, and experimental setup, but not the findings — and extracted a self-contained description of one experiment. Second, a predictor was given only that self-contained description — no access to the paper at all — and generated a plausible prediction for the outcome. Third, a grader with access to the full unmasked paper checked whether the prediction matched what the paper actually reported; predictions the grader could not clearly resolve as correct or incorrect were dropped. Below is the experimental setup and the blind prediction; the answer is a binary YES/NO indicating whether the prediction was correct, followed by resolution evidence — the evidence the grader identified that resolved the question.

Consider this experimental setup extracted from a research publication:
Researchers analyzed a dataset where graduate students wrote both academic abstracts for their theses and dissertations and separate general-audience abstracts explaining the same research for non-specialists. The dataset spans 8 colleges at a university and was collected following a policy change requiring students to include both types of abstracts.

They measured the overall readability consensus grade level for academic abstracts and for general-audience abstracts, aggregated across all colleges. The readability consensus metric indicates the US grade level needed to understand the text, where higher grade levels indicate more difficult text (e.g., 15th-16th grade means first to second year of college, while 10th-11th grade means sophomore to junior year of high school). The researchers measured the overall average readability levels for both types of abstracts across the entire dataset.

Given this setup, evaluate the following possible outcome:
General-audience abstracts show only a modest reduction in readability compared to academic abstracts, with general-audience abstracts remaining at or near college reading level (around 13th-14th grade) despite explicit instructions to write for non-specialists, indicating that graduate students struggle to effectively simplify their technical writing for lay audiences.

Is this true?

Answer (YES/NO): YES